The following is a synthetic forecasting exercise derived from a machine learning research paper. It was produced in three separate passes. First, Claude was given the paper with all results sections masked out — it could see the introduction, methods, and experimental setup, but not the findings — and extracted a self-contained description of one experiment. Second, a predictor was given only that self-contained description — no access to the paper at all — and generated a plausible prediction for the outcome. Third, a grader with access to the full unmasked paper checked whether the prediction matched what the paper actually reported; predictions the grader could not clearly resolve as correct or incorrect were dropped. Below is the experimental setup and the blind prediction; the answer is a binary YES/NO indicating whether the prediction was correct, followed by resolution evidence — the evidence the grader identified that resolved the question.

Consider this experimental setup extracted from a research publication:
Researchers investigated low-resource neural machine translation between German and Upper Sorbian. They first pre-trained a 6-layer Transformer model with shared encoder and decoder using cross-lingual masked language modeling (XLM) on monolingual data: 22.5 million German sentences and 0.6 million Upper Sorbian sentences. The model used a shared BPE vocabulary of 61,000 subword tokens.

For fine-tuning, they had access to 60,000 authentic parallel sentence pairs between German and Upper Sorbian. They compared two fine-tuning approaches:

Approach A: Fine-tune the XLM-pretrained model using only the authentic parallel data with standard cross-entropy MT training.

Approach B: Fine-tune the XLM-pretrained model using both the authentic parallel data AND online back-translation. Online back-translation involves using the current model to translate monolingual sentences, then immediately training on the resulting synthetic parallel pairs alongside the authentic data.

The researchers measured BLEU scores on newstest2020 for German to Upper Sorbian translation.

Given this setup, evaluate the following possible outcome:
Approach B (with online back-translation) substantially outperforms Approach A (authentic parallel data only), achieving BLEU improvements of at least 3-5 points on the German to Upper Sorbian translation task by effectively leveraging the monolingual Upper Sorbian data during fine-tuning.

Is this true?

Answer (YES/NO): YES